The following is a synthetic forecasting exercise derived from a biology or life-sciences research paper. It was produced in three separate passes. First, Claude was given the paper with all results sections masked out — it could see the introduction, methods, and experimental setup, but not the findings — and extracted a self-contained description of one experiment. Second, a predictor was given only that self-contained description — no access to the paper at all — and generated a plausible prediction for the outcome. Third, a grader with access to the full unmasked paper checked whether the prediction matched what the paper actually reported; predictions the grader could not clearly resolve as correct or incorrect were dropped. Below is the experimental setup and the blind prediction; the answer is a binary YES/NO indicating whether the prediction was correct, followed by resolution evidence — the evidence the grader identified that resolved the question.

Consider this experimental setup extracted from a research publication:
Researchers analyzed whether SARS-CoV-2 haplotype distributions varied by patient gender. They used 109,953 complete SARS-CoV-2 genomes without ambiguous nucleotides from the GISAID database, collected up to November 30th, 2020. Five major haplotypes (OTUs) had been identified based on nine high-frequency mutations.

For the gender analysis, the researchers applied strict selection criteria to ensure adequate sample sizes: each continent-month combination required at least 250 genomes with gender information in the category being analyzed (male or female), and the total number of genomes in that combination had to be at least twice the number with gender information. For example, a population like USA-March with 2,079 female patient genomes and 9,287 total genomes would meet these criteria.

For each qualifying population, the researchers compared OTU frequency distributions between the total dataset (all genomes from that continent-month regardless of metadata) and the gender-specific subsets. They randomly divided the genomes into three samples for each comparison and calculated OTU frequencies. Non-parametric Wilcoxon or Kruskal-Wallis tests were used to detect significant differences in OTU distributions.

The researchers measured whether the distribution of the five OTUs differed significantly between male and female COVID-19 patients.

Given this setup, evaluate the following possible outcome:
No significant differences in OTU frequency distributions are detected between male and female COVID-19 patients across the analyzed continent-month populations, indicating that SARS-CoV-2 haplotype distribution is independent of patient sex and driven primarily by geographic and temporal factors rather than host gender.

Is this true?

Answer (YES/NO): YES